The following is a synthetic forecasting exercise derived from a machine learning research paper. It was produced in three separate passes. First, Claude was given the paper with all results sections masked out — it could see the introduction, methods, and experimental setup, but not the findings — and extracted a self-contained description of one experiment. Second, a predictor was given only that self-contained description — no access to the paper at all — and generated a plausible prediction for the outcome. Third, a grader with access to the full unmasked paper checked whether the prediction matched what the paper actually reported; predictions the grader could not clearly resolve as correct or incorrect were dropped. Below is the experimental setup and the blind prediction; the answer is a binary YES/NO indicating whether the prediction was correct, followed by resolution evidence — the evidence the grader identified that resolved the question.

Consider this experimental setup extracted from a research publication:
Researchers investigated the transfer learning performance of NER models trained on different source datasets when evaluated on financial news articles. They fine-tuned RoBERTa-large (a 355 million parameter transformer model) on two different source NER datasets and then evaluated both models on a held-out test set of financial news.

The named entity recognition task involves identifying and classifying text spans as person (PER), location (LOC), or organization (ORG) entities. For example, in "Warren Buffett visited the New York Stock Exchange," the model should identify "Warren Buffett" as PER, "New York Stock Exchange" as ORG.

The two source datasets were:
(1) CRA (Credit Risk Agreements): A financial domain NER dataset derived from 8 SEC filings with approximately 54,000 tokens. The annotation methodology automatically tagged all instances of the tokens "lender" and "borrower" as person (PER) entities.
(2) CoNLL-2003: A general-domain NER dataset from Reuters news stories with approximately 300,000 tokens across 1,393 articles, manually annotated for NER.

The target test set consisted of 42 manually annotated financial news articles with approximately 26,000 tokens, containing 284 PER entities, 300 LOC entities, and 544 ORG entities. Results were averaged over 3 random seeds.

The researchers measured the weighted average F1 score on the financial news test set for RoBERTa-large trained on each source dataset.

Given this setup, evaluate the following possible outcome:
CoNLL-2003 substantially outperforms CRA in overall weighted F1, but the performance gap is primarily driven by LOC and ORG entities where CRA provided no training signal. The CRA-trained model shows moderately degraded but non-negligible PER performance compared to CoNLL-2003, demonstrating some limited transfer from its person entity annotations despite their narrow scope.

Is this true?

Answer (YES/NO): NO